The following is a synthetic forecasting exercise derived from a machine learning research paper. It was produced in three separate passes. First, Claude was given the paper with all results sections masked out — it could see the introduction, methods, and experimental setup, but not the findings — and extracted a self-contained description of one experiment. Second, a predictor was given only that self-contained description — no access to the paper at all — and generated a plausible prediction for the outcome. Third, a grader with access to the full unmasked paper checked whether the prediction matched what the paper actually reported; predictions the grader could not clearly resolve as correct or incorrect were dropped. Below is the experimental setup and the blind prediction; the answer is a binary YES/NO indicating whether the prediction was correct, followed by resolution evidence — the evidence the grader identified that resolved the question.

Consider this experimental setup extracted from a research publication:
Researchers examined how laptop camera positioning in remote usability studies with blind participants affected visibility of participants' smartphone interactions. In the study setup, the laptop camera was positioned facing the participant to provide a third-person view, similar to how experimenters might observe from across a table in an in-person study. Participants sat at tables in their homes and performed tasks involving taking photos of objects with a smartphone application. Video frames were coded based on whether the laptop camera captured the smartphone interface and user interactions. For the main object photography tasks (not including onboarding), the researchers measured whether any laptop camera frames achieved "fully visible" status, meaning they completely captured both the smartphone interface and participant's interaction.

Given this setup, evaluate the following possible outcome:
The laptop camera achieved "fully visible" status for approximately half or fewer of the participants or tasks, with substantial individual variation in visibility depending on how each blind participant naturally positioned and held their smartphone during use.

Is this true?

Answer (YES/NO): NO